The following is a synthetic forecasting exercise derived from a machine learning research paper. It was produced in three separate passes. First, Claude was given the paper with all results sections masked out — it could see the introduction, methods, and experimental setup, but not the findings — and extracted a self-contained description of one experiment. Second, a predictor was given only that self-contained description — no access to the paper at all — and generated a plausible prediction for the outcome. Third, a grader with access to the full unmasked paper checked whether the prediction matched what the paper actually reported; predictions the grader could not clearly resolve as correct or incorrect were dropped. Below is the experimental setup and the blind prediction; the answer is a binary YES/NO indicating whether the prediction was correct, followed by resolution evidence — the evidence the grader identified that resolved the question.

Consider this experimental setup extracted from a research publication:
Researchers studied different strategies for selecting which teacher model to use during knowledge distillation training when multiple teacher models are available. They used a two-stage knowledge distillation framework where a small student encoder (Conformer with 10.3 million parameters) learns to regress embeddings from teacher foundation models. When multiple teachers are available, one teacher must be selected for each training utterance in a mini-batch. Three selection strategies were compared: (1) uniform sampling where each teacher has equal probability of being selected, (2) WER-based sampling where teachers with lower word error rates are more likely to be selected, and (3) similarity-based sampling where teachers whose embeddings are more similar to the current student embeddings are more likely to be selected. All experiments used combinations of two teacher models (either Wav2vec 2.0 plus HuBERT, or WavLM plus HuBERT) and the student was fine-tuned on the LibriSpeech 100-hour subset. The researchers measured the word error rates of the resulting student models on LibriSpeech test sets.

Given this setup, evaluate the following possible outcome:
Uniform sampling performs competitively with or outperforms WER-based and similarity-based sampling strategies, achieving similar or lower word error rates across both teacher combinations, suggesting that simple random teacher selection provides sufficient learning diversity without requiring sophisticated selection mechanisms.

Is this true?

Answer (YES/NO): YES